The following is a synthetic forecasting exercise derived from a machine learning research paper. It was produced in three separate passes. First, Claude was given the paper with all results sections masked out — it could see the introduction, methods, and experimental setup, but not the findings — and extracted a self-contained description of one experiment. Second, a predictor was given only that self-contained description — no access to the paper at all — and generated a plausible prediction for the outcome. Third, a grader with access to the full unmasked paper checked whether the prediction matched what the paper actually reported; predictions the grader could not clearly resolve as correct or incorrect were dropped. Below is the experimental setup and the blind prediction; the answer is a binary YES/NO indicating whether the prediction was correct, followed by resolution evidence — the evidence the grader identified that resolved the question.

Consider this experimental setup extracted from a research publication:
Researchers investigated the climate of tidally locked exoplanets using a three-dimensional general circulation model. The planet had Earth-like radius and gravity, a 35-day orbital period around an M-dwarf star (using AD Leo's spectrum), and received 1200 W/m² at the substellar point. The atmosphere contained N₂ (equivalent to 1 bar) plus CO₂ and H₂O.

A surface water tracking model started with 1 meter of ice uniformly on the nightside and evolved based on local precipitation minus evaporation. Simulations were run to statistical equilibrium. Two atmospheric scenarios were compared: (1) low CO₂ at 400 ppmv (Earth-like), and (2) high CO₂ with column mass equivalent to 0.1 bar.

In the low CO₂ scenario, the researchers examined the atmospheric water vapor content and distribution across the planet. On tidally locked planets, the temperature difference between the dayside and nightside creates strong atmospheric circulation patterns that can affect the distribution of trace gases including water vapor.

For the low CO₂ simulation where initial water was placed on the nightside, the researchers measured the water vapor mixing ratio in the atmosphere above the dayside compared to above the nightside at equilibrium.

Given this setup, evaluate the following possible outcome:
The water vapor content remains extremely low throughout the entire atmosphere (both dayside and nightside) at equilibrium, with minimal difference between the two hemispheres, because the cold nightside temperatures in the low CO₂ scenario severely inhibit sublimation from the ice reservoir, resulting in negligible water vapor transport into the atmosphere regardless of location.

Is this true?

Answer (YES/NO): YES